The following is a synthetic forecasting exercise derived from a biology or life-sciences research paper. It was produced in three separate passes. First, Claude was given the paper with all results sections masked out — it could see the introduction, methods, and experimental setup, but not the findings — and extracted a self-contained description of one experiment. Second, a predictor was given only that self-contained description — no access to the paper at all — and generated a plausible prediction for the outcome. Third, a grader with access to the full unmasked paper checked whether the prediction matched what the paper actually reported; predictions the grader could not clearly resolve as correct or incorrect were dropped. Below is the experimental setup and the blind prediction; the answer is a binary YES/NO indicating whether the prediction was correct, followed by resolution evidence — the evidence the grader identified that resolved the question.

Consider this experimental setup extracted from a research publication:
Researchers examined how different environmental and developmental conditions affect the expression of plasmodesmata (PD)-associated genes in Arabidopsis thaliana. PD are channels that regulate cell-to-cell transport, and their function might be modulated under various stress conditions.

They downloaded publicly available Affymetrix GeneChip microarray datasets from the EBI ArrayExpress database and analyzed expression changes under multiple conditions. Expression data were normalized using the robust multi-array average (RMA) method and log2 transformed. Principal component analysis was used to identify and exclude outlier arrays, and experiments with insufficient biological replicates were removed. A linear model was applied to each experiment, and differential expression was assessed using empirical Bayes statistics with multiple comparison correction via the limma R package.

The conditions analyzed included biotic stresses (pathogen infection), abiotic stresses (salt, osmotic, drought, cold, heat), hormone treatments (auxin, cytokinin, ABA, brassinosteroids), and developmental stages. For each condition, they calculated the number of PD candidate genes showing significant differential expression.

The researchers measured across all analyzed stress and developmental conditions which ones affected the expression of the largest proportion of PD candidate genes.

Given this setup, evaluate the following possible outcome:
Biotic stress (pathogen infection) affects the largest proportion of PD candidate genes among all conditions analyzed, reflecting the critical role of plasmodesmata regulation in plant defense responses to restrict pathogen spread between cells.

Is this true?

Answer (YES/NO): NO